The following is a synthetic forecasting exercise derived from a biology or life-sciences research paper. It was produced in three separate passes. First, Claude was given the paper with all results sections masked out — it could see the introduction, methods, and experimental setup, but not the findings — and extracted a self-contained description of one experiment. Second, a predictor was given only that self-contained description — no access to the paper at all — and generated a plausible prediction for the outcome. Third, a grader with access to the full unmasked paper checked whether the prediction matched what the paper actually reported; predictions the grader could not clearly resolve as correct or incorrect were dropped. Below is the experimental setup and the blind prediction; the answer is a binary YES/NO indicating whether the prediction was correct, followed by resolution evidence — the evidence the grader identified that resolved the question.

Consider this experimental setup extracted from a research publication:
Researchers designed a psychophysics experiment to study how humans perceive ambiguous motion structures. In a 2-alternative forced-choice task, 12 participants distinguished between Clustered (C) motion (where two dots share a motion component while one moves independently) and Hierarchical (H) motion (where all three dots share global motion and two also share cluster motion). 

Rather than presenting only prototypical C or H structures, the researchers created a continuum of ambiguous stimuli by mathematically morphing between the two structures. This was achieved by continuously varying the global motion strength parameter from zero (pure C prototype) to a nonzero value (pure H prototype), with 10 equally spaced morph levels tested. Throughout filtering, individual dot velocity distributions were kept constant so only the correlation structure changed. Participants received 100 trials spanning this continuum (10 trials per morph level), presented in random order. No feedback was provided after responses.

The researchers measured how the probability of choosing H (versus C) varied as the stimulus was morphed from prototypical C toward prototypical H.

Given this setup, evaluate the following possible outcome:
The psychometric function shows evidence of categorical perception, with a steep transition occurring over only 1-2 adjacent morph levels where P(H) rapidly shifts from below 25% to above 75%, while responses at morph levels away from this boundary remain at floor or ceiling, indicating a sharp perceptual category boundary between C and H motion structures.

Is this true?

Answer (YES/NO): NO